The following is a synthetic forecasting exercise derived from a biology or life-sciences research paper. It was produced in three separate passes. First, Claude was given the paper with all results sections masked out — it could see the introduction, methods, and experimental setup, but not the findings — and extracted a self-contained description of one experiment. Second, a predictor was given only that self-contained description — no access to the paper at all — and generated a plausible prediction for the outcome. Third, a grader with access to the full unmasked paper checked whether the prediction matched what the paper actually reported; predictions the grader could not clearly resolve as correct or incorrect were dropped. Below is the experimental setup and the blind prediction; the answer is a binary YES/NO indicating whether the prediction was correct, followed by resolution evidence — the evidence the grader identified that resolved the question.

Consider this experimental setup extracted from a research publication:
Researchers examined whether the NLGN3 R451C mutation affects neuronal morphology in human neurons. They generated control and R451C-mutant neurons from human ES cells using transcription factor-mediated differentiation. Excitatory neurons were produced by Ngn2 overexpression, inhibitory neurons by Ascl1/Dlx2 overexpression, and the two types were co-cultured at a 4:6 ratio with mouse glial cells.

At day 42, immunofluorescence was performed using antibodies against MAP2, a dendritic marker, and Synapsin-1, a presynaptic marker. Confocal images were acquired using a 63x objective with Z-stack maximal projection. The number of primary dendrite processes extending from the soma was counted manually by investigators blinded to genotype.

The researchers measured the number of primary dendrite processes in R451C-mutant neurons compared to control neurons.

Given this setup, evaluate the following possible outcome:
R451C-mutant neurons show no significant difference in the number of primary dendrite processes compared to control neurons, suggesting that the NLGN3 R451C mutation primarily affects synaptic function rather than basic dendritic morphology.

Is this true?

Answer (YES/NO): YES